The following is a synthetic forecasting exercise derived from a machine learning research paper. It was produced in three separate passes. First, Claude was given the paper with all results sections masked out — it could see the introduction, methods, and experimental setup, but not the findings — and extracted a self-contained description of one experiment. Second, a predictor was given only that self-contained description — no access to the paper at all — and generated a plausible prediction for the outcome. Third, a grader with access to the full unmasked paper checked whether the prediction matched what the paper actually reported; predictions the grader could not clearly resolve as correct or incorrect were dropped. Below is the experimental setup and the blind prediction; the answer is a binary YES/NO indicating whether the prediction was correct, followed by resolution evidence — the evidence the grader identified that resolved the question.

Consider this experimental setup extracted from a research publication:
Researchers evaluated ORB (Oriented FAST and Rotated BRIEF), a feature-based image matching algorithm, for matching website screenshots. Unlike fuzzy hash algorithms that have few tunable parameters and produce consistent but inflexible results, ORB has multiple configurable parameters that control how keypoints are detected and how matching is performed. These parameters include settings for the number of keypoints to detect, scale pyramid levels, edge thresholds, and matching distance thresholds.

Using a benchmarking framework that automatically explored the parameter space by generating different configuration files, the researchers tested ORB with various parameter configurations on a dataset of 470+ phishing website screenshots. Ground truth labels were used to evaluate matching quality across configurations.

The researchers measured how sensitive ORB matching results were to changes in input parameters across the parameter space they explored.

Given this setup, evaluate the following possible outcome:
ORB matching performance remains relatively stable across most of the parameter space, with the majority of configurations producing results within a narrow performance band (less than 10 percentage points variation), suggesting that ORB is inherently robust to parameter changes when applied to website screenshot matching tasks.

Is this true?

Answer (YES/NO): NO